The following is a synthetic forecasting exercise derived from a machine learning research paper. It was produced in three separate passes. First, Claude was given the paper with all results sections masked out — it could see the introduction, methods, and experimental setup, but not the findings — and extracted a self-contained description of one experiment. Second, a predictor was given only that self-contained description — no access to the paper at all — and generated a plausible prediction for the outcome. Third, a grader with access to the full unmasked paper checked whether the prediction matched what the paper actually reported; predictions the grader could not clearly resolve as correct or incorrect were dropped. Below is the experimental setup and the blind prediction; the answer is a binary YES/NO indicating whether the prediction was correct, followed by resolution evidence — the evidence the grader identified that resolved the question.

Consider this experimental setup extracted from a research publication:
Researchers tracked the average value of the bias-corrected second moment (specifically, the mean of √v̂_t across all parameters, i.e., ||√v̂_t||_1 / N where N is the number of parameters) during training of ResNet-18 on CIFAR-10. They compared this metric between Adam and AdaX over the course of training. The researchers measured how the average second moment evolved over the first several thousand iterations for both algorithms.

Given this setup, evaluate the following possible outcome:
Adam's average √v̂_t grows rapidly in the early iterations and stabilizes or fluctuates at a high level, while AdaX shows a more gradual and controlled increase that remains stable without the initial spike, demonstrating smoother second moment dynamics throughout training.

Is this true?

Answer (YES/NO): NO